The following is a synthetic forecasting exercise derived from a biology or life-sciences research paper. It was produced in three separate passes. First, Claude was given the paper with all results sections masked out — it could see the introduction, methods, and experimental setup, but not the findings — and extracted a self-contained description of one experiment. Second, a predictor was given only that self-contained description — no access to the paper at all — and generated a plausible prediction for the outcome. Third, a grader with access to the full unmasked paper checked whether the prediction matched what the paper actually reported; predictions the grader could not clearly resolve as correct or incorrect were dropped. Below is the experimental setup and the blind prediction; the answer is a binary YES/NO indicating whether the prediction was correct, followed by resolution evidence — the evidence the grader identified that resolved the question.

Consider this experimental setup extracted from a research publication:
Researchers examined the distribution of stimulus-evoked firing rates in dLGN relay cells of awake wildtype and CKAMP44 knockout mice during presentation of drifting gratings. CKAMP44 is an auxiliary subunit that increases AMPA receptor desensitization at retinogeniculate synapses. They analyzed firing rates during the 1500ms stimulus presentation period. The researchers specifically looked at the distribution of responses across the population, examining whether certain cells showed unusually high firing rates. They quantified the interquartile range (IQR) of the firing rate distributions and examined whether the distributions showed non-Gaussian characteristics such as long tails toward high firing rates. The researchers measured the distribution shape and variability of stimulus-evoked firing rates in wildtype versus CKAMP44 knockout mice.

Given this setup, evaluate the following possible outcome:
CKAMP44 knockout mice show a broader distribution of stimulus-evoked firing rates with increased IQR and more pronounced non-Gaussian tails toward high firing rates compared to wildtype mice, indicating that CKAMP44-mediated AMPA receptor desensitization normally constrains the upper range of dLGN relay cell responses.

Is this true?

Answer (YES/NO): YES